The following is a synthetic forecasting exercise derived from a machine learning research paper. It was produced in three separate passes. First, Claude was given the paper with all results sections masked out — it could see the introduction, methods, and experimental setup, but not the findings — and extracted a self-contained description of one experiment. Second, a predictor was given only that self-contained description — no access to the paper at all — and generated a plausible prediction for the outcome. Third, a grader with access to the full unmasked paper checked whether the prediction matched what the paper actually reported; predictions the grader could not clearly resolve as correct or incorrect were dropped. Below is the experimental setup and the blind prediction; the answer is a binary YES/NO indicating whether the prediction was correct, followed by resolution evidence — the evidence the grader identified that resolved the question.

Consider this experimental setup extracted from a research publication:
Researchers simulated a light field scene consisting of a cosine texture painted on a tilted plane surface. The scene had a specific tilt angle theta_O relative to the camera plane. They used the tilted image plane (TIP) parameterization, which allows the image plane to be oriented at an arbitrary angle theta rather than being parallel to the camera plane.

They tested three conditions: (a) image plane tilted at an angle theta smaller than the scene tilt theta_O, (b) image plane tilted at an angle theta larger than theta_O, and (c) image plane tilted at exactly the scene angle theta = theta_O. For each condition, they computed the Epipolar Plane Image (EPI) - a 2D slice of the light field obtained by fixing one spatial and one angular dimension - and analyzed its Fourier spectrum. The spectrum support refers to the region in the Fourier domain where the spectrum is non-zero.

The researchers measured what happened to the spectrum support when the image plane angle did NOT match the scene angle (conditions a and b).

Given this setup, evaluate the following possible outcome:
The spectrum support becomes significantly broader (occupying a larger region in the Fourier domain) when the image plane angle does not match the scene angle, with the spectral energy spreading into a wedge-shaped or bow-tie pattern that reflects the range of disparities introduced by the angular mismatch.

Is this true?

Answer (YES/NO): YES